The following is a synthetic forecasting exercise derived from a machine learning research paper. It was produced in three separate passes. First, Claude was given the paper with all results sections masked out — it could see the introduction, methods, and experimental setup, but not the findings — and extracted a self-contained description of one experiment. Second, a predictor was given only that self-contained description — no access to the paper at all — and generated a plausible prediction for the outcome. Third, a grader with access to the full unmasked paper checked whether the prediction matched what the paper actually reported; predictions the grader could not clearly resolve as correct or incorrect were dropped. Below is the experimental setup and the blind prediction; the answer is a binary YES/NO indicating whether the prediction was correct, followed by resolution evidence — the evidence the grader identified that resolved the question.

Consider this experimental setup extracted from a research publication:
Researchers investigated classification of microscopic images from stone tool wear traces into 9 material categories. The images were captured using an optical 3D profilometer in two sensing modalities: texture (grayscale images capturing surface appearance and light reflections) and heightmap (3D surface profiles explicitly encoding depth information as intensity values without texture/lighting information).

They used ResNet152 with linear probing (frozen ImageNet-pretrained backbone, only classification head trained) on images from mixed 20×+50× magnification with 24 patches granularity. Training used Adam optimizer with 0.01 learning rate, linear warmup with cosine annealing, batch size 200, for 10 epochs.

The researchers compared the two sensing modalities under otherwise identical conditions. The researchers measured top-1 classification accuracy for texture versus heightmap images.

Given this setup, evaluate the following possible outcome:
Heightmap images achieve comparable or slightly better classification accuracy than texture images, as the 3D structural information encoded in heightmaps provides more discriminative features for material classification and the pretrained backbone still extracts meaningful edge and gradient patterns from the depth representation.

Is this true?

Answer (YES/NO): NO